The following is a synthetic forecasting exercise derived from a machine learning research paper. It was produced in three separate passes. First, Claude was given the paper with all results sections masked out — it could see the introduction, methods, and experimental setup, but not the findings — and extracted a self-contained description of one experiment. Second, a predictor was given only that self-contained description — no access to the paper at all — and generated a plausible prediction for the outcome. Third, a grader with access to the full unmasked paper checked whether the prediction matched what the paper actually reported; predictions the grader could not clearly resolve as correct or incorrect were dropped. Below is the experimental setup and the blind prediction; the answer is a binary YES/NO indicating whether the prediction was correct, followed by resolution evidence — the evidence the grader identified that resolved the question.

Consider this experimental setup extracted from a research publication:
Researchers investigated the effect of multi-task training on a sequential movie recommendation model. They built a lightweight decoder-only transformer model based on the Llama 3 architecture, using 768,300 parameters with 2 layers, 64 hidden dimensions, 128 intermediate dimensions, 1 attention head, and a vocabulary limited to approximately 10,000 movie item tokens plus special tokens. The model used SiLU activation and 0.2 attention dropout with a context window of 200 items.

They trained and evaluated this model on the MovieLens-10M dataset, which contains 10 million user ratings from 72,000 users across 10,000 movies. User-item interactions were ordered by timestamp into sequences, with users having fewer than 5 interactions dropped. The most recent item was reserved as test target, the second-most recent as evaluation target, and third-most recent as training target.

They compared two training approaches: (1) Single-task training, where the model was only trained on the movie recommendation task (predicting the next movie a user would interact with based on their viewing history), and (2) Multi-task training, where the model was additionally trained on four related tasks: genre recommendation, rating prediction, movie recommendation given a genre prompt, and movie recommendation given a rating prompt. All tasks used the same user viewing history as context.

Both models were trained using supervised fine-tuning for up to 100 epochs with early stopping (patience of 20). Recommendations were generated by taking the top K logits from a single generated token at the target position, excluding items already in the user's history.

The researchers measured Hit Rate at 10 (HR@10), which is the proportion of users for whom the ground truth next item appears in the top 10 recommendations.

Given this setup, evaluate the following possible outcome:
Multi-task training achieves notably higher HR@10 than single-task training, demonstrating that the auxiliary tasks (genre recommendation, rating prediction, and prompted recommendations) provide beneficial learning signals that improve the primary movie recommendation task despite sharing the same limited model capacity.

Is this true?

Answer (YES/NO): YES